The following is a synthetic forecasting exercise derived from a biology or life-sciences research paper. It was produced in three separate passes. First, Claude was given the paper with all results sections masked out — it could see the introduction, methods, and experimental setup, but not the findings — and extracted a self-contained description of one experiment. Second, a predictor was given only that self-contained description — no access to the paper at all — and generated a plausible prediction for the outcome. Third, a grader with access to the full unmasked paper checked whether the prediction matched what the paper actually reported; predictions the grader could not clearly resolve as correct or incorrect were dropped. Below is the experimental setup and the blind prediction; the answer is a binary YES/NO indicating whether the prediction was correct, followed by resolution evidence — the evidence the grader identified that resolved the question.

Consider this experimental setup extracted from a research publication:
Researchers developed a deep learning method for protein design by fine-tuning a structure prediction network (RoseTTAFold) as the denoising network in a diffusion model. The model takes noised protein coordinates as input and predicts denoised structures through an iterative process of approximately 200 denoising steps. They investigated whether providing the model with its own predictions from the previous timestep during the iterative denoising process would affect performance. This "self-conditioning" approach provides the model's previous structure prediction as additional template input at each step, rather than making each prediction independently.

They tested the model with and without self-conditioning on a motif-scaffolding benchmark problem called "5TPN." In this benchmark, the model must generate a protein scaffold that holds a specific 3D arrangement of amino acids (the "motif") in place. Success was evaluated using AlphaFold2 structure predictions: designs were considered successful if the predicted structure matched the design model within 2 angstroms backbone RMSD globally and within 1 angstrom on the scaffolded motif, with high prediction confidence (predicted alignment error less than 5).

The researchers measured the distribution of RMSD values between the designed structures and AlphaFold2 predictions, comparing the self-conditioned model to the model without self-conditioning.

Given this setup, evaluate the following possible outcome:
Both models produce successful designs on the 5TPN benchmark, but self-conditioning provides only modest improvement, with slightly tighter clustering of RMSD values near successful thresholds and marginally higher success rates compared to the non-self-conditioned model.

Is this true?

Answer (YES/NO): NO